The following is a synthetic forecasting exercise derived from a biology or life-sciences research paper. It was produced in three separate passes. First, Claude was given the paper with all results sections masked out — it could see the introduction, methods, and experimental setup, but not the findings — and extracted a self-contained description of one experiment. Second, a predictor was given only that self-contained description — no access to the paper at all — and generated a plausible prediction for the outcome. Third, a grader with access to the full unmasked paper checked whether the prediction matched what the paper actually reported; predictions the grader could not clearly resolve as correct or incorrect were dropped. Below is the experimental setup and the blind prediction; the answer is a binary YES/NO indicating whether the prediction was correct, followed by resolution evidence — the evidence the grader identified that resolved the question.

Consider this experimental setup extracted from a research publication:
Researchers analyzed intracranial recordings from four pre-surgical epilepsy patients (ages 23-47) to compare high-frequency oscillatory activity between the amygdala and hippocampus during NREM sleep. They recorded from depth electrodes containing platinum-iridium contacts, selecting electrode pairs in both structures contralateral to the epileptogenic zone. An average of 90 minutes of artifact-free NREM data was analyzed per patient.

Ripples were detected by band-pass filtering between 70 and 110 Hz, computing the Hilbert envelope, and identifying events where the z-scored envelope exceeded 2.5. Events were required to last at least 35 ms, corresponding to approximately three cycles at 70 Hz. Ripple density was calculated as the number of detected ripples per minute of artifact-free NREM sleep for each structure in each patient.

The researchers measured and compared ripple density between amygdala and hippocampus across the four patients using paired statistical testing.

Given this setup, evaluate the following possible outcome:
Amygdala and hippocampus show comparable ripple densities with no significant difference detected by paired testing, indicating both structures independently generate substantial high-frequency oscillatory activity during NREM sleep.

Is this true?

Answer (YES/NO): NO